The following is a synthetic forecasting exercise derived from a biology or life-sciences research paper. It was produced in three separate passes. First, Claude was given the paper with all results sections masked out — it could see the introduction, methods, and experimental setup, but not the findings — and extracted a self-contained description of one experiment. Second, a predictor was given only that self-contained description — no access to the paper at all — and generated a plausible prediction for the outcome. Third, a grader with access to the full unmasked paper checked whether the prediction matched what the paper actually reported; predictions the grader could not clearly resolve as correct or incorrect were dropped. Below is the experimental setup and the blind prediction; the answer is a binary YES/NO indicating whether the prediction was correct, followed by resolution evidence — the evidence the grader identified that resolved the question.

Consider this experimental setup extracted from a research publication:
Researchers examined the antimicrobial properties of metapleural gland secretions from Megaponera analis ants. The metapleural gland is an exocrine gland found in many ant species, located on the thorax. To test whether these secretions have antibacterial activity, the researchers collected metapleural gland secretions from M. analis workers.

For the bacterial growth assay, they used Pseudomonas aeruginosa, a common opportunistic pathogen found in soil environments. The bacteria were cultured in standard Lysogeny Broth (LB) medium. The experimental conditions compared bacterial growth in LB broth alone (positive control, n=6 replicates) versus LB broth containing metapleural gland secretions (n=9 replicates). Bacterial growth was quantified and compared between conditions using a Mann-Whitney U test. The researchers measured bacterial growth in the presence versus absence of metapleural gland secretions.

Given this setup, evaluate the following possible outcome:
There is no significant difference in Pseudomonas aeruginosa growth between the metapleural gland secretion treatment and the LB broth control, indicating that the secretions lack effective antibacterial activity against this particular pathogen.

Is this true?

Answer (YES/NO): NO